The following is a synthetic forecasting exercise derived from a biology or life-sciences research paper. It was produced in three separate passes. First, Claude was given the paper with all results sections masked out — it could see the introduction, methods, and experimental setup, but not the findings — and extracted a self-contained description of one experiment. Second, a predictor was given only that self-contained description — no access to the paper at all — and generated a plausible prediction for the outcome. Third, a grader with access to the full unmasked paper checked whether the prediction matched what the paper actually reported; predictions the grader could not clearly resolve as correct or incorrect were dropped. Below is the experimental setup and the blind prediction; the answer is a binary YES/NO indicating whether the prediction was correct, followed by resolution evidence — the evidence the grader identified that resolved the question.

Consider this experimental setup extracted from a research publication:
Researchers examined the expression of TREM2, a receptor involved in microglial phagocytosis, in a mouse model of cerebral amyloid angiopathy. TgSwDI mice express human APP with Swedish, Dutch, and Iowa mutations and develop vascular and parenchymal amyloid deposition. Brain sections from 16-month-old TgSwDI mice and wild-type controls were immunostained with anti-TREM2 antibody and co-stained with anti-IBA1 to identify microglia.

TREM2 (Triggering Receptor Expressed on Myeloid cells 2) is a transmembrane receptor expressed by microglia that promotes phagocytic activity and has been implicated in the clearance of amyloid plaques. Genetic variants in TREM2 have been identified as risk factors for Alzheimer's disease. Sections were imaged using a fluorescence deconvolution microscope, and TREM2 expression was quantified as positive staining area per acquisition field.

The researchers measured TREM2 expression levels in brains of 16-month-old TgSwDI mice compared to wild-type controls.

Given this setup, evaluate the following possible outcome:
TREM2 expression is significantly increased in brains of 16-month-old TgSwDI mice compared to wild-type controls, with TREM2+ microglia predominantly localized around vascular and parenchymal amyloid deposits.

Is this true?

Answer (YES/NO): NO